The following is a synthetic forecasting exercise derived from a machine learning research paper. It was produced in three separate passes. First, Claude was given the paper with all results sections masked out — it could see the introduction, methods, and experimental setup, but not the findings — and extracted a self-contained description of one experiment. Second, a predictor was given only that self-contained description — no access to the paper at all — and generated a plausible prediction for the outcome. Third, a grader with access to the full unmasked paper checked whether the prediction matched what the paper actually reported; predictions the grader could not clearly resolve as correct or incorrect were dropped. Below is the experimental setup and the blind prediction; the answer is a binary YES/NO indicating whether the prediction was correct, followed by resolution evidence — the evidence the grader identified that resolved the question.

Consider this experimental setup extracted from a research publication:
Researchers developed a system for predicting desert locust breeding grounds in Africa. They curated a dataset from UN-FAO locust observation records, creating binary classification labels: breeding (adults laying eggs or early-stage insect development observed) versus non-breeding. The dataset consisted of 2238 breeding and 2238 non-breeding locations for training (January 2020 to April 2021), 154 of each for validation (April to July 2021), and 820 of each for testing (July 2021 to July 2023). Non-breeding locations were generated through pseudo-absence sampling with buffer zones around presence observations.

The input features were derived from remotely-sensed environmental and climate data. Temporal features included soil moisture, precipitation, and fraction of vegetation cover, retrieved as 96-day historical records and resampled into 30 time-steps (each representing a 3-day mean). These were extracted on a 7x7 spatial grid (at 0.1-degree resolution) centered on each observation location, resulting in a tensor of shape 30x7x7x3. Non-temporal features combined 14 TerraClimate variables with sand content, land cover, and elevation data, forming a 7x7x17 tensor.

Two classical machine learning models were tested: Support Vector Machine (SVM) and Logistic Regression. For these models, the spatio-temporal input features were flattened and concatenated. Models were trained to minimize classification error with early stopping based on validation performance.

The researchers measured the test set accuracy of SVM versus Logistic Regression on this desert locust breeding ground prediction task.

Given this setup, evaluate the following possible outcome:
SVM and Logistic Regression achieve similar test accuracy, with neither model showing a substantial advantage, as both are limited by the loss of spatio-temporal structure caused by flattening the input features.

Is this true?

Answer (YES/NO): YES